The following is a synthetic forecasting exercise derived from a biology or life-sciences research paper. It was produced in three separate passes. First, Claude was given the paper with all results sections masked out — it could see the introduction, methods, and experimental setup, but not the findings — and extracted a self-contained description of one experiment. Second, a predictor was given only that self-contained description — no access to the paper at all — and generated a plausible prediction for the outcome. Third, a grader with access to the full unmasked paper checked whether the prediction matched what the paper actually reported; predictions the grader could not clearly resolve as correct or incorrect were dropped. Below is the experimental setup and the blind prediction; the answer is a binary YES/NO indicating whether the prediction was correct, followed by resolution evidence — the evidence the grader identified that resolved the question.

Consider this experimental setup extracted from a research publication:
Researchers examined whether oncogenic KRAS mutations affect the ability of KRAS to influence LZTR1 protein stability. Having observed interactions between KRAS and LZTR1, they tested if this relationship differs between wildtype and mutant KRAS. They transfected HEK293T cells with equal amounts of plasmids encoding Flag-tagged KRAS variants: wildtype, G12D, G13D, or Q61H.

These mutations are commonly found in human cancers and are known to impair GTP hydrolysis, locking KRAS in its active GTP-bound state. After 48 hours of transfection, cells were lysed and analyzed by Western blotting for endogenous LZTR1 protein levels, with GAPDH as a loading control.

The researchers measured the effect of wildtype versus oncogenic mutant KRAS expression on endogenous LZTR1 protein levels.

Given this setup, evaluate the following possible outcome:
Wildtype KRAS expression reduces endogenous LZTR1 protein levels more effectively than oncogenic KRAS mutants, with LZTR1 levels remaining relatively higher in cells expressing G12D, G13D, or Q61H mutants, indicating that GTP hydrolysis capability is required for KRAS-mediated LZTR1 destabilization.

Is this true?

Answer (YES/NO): YES